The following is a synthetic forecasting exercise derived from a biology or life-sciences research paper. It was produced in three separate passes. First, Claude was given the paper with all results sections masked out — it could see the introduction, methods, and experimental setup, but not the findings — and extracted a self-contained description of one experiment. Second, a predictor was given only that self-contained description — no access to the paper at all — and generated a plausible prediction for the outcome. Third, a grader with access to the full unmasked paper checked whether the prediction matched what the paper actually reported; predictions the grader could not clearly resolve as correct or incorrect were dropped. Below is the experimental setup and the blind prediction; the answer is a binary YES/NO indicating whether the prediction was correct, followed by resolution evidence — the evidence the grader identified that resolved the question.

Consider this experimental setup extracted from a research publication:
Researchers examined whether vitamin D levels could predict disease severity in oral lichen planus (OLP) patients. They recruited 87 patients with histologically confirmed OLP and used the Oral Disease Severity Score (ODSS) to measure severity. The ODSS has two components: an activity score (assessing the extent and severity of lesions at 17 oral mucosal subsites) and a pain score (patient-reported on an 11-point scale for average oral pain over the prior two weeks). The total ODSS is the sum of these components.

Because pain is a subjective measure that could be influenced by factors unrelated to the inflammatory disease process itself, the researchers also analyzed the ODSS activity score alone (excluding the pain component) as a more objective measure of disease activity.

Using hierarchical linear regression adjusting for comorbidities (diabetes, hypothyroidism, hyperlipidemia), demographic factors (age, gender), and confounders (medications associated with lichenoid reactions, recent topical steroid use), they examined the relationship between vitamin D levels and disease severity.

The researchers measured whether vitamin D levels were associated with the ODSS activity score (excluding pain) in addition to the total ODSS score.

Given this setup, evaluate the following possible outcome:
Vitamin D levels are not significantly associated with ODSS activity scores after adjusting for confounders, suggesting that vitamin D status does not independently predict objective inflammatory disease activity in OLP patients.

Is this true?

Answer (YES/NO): NO